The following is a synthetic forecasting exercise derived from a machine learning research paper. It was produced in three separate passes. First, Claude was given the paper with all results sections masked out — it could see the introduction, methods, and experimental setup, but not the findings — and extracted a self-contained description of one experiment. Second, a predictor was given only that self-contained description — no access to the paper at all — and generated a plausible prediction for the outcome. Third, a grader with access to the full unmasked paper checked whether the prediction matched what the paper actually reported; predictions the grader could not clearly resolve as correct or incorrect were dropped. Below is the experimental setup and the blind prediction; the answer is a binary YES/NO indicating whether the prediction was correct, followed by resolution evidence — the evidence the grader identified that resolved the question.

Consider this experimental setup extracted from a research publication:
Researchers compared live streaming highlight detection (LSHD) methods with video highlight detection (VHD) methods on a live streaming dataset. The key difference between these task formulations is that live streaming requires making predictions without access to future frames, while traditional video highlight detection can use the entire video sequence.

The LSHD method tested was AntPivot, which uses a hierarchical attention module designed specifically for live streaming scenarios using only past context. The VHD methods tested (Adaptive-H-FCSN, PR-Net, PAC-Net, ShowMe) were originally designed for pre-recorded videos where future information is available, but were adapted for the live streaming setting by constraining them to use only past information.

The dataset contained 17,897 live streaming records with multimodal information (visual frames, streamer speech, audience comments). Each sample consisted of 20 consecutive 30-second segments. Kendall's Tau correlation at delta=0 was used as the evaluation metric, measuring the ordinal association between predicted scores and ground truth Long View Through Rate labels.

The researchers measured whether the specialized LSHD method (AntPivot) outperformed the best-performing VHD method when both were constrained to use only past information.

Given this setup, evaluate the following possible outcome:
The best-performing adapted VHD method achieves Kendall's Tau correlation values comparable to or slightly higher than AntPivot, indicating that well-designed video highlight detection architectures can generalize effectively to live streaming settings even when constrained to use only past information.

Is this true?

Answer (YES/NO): YES